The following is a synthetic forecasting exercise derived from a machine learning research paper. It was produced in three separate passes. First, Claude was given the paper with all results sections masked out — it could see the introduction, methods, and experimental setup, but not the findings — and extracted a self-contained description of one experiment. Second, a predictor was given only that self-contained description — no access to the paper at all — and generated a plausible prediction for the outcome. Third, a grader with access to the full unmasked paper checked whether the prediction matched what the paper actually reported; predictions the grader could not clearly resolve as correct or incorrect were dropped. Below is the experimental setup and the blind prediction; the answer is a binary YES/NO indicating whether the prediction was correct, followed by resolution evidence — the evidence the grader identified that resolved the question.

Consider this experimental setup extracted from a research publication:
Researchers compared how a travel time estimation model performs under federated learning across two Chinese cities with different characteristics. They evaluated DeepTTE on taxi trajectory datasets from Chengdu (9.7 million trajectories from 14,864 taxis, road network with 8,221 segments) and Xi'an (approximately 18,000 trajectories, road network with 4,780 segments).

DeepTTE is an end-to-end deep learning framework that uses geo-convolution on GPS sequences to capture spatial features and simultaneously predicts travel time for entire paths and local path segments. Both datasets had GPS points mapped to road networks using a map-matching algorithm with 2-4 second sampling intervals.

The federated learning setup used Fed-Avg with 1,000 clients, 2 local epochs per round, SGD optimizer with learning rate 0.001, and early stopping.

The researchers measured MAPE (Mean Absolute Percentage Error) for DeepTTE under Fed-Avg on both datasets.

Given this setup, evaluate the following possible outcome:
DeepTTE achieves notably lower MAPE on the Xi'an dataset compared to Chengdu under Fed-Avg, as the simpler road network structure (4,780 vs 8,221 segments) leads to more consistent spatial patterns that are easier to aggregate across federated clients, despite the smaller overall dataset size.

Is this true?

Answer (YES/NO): YES